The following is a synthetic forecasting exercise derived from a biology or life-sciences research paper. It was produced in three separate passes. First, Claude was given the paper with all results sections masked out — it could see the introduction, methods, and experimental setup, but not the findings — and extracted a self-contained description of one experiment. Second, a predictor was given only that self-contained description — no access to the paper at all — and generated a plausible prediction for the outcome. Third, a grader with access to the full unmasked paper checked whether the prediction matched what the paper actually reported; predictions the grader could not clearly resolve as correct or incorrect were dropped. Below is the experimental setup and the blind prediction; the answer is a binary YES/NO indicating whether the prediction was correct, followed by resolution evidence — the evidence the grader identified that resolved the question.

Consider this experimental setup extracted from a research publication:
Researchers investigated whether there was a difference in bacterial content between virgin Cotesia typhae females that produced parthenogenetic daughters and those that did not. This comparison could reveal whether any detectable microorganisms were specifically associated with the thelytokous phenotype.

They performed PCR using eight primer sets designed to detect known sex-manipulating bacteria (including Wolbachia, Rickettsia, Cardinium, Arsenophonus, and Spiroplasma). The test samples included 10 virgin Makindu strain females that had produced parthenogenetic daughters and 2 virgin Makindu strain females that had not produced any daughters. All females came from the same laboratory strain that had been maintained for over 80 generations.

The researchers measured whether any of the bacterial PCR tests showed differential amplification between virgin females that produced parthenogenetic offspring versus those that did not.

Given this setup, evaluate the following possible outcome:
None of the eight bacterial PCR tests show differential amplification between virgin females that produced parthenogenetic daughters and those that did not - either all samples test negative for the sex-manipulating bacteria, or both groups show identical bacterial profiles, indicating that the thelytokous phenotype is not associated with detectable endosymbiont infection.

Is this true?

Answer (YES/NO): YES